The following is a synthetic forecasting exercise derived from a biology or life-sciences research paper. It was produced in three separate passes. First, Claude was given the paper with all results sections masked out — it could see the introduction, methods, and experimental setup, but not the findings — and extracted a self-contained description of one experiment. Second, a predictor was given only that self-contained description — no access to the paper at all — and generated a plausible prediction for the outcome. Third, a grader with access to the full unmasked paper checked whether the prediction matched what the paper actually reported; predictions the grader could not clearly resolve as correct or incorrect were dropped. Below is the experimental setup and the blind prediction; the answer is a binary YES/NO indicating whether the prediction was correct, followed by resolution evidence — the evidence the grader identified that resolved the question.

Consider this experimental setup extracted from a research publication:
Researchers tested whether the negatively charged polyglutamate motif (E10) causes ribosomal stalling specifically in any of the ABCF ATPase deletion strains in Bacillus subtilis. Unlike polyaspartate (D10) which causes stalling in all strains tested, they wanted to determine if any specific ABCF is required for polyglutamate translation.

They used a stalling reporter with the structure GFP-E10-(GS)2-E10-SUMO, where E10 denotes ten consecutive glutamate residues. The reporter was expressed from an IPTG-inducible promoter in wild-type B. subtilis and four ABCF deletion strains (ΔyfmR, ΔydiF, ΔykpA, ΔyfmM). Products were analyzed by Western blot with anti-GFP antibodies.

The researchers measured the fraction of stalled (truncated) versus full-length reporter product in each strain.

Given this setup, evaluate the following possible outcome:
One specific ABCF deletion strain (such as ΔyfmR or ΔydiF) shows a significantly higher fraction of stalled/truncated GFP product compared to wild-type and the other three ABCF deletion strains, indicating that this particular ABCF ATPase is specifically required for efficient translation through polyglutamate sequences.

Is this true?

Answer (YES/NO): NO